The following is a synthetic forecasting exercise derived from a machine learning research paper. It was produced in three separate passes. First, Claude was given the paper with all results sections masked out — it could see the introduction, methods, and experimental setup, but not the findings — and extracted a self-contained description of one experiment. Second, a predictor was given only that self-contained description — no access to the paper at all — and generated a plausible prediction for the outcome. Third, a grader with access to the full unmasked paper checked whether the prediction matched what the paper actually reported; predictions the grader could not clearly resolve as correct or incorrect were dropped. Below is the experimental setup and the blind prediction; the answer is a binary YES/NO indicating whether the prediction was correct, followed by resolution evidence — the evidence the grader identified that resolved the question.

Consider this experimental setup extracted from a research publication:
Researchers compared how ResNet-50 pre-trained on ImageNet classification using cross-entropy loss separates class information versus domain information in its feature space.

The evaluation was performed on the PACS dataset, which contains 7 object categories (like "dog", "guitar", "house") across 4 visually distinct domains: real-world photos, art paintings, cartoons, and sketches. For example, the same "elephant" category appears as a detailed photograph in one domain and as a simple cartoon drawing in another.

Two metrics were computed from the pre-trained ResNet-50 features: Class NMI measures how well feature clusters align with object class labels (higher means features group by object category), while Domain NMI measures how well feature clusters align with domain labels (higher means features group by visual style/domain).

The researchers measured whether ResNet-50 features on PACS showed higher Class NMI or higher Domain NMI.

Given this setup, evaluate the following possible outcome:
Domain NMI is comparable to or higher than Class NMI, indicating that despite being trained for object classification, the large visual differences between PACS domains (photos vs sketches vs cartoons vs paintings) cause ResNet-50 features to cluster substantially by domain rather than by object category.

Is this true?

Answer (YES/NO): NO